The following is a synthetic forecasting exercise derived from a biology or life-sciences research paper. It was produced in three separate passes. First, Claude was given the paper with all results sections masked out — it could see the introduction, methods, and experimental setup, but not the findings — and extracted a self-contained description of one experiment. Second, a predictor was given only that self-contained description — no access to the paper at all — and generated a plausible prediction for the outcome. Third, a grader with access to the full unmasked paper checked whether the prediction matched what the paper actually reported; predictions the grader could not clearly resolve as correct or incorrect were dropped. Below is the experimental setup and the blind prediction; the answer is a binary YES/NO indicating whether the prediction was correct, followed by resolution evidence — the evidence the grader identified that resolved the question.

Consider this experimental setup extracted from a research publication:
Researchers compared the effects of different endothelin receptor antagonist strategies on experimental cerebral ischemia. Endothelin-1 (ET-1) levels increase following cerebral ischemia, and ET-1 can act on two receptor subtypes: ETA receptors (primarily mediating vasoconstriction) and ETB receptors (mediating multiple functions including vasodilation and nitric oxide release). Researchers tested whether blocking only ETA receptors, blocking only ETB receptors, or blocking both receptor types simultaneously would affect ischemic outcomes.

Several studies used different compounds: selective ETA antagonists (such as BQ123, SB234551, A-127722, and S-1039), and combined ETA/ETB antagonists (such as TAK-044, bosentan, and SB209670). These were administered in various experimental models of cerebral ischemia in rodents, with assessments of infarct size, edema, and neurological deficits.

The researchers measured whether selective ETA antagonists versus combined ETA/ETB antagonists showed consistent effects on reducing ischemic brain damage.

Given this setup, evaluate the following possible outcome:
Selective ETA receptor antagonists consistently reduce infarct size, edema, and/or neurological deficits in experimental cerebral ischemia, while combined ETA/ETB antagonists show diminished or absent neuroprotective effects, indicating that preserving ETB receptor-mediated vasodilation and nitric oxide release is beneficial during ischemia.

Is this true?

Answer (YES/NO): NO